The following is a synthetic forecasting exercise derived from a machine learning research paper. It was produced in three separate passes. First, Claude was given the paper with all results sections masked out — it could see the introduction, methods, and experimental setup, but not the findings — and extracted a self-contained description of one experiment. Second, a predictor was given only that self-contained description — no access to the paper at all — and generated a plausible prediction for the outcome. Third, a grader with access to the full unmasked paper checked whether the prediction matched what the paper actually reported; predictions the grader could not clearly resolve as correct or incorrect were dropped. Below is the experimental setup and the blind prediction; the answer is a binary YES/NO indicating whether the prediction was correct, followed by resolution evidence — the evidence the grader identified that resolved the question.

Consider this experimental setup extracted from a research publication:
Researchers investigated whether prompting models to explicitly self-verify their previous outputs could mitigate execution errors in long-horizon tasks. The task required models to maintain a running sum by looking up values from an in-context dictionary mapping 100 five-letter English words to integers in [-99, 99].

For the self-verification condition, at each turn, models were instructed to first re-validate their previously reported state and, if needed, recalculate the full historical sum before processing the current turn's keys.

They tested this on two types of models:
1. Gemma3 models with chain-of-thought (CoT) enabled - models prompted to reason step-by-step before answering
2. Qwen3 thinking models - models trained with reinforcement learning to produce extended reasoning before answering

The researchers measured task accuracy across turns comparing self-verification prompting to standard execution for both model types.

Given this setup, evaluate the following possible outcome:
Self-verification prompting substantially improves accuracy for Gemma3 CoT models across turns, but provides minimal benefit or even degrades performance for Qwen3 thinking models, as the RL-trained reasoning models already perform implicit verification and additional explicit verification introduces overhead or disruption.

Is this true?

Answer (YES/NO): NO